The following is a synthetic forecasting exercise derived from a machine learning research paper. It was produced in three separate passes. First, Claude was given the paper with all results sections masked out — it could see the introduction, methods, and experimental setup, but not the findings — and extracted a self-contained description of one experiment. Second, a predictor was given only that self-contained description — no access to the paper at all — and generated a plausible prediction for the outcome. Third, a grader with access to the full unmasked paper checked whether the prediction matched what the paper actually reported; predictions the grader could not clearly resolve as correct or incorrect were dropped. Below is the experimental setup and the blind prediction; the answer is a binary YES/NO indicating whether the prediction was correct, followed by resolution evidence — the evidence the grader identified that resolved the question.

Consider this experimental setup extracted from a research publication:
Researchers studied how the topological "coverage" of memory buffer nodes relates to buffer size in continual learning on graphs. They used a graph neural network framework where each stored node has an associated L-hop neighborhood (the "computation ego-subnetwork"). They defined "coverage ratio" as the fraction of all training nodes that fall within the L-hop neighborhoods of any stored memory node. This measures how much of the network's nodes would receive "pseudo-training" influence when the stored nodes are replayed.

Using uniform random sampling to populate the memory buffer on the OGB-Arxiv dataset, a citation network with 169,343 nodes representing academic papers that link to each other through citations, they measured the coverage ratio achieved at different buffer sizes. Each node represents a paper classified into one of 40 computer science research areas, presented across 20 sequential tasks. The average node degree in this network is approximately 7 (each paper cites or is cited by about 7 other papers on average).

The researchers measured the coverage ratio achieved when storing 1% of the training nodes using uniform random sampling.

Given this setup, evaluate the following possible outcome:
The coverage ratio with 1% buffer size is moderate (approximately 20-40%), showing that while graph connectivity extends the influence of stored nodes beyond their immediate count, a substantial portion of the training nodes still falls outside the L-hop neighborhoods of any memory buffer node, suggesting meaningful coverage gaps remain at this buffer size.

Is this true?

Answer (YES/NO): NO